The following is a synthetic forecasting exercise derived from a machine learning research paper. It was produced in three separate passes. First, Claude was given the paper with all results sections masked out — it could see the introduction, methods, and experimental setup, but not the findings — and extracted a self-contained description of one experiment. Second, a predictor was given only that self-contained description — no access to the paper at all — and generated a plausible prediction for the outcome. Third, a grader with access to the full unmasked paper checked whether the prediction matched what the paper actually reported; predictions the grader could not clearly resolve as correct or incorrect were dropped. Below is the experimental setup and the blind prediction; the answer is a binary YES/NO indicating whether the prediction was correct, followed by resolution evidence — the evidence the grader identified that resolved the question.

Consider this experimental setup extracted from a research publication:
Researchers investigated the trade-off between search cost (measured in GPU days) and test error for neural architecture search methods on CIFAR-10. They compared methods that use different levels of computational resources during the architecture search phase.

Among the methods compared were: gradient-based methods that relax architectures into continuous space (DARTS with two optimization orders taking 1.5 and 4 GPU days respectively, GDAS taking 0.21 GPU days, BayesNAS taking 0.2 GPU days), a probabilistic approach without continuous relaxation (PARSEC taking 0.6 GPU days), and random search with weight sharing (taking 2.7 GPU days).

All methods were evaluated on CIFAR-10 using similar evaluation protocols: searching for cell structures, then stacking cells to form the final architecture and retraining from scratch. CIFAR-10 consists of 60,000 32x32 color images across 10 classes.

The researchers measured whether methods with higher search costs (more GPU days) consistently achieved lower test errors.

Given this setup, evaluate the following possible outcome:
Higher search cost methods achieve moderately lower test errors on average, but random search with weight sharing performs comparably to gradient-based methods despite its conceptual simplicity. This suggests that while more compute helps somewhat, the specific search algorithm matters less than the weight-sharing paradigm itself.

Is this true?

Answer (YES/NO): NO